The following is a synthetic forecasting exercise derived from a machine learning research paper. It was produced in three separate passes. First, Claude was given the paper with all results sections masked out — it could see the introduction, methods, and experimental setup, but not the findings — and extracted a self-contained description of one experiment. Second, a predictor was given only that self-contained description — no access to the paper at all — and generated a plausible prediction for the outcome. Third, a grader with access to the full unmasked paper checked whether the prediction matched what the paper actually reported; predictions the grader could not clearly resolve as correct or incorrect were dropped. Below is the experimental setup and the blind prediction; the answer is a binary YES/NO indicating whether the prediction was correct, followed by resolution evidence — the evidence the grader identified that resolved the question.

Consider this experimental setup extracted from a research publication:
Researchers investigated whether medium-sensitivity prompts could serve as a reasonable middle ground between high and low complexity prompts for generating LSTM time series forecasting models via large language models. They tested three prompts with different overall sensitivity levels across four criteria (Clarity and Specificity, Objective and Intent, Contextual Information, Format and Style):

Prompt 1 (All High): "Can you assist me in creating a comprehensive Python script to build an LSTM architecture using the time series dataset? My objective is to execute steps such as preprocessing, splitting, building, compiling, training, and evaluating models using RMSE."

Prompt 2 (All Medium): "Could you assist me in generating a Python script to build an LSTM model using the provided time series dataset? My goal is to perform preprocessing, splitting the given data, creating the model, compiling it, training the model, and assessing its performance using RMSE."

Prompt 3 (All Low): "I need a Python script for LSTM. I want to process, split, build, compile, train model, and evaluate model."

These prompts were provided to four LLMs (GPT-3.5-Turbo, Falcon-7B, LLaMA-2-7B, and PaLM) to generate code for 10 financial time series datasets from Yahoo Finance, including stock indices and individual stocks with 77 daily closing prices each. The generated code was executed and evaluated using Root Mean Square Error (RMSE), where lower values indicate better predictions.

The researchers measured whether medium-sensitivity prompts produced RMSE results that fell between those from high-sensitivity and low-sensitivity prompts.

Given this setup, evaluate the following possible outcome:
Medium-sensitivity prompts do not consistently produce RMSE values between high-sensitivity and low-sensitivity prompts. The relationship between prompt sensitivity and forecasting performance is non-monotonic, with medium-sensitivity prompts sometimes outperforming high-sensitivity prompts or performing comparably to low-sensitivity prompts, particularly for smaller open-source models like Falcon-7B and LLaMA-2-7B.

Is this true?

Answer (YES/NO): NO